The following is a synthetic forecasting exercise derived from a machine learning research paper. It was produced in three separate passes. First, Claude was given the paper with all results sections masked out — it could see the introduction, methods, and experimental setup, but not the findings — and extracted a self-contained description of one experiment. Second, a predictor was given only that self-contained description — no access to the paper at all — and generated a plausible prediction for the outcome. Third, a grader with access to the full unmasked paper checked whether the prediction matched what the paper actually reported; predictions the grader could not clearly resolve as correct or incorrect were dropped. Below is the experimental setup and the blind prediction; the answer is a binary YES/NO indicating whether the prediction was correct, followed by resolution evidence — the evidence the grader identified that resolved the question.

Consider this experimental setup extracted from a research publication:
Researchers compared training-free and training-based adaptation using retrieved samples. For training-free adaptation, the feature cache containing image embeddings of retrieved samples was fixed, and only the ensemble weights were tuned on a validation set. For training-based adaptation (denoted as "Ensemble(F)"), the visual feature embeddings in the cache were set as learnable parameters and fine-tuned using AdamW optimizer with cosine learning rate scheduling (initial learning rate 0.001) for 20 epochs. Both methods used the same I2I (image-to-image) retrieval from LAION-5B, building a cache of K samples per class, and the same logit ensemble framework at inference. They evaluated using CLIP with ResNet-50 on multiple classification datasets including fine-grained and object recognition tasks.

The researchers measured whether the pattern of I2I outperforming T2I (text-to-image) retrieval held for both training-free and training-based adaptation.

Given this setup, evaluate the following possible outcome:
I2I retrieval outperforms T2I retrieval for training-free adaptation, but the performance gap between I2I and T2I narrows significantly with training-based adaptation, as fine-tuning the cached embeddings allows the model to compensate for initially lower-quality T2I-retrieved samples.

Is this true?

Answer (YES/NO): NO